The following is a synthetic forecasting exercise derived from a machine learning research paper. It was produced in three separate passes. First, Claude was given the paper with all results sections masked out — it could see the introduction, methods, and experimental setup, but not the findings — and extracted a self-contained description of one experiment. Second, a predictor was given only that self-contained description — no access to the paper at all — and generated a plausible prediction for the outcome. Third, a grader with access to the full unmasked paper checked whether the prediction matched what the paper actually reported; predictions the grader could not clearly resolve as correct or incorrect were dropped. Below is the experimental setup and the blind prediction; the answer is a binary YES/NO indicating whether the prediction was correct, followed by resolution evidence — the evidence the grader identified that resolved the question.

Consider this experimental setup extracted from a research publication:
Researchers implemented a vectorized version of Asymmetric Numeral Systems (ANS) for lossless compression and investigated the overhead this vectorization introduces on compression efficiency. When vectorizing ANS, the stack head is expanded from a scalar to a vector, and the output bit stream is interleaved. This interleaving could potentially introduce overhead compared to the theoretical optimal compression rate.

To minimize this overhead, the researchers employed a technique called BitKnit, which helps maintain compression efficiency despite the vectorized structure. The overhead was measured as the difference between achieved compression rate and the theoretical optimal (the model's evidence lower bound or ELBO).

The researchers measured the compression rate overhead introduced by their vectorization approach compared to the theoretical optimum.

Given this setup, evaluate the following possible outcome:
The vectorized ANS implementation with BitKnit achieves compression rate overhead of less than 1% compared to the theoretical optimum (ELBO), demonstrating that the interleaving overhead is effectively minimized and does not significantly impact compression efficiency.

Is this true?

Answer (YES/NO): YES